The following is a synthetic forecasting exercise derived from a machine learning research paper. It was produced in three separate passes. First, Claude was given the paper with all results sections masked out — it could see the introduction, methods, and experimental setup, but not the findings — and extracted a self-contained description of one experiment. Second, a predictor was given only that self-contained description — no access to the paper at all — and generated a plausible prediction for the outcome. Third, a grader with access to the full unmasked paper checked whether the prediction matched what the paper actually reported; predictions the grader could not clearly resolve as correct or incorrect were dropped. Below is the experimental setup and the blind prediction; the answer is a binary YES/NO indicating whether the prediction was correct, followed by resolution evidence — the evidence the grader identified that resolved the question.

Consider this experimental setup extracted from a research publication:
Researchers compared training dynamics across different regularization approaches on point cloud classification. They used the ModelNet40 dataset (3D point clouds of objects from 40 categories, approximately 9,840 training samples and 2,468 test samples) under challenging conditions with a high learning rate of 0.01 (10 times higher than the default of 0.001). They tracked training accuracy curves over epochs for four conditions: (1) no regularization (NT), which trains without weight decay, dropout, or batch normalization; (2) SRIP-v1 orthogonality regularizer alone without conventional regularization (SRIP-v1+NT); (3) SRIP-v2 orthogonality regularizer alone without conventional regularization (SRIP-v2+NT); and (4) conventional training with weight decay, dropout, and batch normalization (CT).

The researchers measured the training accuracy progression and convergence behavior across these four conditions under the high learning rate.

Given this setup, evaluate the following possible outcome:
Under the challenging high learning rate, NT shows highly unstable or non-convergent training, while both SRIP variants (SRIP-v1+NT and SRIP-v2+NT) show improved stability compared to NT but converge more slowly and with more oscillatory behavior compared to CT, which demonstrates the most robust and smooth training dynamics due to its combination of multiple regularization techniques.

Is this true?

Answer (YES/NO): NO